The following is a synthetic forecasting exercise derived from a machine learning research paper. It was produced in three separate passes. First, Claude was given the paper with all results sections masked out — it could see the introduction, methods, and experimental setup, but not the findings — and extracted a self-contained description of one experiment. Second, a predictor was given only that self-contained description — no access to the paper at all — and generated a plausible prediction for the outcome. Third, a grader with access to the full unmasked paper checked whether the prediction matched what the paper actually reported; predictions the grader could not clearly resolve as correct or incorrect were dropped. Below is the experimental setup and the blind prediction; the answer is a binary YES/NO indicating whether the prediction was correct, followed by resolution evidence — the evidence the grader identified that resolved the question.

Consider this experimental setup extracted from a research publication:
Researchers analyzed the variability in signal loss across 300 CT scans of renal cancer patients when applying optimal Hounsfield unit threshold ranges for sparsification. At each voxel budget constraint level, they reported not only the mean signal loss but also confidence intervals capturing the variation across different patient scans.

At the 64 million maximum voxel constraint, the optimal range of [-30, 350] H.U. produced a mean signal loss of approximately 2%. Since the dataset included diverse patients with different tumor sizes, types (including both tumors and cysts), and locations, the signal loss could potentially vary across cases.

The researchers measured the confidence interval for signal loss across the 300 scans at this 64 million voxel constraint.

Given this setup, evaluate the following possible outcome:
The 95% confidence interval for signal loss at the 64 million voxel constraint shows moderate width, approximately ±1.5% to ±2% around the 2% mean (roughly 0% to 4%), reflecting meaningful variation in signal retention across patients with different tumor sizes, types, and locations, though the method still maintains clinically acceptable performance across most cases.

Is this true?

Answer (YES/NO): NO